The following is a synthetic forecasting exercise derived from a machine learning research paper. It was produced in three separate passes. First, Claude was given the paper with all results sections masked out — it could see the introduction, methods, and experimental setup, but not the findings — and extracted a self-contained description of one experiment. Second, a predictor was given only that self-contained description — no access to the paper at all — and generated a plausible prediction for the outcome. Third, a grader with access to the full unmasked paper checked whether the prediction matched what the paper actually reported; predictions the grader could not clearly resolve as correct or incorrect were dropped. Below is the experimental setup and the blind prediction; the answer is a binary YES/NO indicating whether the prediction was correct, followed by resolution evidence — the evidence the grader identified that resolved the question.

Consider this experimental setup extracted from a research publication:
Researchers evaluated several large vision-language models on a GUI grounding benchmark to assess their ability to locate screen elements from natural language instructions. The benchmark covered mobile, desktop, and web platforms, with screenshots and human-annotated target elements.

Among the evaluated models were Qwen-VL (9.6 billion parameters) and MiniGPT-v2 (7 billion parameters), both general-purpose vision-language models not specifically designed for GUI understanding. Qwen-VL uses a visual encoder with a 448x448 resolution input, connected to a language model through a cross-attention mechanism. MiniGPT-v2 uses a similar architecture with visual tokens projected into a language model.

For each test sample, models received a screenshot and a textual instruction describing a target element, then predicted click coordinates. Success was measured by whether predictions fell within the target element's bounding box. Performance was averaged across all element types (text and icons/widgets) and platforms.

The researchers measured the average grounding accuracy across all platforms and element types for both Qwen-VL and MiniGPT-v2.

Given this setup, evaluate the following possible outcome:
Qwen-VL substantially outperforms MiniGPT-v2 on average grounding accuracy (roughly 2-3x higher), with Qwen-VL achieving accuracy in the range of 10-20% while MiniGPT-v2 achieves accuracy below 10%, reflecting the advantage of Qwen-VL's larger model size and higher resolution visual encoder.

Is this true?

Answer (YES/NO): NO